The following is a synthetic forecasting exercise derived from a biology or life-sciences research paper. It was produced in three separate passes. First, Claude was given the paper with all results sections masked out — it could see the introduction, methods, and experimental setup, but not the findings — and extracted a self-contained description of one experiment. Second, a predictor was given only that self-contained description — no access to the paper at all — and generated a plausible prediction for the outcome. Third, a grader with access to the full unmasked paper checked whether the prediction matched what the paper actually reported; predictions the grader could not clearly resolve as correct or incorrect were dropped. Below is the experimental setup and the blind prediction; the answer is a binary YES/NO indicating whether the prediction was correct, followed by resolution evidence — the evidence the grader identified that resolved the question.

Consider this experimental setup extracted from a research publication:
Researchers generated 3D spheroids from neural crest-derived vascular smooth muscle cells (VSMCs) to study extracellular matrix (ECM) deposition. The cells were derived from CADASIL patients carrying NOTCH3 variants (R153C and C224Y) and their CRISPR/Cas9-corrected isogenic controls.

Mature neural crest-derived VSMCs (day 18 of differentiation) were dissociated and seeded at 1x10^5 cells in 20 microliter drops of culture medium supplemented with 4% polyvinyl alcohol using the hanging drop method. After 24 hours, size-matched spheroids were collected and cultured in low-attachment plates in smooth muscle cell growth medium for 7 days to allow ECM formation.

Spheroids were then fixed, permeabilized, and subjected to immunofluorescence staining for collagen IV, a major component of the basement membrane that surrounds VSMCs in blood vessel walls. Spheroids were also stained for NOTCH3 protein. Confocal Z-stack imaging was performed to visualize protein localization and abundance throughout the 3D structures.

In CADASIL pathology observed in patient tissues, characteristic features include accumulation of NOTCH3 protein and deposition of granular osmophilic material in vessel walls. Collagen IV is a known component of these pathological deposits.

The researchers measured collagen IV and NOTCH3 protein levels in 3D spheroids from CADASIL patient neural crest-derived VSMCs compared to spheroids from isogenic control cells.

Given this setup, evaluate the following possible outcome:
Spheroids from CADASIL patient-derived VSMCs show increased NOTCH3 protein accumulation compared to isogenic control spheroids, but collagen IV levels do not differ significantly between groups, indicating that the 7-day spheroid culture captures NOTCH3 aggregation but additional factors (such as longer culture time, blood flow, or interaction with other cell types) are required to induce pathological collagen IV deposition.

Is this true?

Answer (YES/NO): NO